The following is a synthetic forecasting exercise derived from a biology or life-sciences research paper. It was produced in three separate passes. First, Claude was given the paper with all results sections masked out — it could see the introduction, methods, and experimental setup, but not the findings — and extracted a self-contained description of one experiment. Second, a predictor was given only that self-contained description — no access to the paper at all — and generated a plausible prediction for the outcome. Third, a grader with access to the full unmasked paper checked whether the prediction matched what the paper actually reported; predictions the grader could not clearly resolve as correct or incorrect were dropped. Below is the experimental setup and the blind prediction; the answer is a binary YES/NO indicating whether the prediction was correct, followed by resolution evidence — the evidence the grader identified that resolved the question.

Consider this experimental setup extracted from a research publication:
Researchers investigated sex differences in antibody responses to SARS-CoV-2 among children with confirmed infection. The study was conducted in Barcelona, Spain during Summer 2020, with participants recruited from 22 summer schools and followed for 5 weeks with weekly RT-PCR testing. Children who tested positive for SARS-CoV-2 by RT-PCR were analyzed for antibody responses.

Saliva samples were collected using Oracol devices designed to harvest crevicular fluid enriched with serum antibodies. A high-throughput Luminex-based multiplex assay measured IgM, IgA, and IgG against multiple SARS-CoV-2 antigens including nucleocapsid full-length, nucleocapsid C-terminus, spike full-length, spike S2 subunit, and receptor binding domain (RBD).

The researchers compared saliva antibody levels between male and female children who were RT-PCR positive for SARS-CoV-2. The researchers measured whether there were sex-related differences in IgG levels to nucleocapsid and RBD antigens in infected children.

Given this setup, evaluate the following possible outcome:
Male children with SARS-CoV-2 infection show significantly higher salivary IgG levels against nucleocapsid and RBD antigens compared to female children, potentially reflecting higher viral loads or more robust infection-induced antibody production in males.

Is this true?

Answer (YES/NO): YES